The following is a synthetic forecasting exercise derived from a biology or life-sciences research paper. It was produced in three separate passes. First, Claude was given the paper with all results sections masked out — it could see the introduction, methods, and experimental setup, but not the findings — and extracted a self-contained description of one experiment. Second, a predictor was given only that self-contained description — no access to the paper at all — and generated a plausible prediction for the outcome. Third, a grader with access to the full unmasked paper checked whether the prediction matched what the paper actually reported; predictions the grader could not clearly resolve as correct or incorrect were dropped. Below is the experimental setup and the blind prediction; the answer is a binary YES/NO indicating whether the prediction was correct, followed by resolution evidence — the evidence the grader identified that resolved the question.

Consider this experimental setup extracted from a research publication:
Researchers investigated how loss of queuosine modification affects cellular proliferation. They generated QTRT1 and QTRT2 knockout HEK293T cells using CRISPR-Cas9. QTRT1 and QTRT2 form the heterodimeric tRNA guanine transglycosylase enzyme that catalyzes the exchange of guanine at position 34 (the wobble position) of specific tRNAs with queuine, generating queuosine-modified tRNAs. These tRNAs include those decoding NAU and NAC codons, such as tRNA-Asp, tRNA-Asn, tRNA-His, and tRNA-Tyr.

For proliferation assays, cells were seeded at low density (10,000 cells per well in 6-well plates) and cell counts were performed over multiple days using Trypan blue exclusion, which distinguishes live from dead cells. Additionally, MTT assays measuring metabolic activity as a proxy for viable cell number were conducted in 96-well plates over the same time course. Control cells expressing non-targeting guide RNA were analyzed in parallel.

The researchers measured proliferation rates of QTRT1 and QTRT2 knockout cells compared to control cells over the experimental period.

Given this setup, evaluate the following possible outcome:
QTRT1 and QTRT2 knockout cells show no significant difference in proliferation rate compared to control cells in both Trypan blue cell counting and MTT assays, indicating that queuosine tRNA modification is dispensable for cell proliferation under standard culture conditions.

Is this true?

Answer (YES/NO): YES